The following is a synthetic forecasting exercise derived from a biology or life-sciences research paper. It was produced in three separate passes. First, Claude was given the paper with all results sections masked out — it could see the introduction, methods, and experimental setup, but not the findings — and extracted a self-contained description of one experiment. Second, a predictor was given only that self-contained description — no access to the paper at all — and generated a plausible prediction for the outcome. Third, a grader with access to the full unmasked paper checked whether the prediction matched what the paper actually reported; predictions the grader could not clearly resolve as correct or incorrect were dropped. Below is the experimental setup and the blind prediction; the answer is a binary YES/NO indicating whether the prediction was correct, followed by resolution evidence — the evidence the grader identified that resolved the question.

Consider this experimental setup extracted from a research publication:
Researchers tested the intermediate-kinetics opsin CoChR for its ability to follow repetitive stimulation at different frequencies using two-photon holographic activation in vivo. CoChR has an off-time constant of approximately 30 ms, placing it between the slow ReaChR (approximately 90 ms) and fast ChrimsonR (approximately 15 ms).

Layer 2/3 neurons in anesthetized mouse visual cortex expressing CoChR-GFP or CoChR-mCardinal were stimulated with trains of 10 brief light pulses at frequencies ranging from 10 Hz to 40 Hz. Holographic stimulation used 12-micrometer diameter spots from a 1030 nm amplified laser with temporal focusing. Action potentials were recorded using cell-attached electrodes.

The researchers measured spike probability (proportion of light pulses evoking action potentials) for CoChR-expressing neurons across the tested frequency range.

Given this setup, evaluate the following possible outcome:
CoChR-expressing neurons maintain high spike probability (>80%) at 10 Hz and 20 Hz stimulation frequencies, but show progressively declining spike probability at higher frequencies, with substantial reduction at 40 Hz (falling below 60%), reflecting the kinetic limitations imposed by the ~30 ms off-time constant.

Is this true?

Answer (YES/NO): NO